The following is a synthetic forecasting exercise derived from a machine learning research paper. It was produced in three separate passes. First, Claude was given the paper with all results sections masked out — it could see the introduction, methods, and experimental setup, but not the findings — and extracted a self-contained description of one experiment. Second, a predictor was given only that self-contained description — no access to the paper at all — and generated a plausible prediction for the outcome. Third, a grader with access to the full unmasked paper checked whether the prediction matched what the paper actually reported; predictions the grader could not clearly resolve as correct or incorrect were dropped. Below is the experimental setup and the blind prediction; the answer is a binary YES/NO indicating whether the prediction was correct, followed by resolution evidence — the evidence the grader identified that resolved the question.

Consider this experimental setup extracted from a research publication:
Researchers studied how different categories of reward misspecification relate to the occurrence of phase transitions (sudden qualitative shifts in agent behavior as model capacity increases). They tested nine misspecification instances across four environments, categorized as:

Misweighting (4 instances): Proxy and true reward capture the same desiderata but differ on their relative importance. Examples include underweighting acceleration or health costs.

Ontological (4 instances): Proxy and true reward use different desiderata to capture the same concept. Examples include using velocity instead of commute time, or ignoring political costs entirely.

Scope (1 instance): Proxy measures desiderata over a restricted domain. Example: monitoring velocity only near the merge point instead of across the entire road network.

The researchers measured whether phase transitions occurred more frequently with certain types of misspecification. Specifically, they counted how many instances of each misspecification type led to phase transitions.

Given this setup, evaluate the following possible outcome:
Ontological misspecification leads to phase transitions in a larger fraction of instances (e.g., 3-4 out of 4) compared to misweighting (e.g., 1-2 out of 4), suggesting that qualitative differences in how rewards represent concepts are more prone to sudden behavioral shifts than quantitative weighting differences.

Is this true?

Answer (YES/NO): NO